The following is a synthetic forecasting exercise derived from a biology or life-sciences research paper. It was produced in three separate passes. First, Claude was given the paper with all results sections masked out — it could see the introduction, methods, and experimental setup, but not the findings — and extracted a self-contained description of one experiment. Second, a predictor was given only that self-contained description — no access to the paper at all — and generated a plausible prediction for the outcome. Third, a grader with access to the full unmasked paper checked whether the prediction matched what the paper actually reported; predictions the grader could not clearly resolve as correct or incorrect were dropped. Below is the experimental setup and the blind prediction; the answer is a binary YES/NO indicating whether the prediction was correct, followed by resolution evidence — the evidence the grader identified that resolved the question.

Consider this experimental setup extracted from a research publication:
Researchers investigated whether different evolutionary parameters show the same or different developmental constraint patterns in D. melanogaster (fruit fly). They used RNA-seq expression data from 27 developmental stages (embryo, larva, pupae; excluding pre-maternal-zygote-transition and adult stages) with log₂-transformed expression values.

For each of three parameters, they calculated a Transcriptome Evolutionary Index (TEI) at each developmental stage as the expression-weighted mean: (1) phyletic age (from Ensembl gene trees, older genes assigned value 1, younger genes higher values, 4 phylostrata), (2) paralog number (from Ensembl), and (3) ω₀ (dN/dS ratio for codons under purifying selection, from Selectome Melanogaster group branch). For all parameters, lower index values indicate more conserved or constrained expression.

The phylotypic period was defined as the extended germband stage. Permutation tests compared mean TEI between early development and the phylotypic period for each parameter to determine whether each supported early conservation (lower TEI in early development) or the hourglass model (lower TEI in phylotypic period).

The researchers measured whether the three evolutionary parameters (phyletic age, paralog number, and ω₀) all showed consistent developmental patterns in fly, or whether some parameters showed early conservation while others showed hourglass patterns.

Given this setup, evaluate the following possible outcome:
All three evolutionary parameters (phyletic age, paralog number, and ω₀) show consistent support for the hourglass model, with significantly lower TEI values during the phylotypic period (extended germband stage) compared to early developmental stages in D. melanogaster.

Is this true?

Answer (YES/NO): NO